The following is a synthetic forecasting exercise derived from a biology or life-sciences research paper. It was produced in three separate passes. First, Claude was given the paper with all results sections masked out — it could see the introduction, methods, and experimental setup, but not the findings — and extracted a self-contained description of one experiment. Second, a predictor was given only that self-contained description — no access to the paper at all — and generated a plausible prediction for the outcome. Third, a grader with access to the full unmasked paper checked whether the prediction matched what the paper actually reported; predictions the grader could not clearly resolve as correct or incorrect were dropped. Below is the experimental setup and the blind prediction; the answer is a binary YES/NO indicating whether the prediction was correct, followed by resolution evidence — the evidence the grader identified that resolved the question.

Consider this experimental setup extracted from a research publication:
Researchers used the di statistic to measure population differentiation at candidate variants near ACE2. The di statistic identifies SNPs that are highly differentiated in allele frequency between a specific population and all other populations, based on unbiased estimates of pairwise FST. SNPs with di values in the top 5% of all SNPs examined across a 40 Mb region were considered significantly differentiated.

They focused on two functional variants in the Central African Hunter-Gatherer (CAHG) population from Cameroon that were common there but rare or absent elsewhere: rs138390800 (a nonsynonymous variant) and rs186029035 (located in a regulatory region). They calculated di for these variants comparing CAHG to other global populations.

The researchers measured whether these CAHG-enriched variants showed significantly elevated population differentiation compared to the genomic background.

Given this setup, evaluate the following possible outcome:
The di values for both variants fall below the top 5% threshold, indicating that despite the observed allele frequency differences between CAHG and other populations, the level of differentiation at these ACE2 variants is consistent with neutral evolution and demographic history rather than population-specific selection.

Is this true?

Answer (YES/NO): NO